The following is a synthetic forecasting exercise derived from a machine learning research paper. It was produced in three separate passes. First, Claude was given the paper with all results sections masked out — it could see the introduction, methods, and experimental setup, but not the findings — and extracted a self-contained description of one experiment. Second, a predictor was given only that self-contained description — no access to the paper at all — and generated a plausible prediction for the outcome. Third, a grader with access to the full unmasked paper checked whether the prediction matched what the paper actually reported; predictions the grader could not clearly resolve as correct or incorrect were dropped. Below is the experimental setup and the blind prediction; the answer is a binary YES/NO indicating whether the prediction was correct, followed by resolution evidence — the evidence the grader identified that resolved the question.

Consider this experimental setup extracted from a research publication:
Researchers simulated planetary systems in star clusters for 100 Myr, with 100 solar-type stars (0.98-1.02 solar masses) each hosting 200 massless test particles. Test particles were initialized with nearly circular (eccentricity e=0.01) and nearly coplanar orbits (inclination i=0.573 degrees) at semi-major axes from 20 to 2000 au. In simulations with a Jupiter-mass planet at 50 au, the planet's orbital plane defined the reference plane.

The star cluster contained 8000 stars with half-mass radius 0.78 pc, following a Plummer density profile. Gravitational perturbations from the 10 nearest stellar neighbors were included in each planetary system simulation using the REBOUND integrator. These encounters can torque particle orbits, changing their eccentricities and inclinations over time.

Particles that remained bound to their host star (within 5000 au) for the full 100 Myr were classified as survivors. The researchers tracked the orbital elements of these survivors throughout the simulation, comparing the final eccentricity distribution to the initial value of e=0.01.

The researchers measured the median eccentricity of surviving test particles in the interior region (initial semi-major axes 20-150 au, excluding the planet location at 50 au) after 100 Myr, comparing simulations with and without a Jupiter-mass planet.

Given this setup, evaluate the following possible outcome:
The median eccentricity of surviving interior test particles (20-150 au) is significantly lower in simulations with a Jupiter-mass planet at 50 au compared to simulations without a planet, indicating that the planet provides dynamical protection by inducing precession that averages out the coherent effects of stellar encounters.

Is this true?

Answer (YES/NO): NO